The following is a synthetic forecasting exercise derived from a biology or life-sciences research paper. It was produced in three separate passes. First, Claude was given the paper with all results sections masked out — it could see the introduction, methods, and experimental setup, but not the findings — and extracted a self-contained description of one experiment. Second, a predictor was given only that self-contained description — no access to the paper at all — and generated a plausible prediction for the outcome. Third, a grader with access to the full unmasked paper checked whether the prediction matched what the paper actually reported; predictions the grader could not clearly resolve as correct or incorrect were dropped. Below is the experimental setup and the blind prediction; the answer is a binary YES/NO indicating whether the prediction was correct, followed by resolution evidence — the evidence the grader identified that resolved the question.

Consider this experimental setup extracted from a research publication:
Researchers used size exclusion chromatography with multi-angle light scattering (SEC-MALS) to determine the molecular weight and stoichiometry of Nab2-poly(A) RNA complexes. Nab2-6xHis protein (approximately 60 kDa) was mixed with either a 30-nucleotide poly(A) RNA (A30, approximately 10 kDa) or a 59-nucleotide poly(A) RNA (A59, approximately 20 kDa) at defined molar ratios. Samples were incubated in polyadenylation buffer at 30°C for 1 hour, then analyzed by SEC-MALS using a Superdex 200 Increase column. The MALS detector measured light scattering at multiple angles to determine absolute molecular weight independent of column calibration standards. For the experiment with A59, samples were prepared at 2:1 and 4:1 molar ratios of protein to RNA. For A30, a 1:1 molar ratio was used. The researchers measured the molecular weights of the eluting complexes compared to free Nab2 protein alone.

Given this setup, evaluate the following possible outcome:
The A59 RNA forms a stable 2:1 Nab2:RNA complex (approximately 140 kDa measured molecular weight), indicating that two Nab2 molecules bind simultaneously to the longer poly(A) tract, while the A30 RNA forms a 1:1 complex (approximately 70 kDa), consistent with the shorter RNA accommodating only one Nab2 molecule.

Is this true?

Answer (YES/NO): NO